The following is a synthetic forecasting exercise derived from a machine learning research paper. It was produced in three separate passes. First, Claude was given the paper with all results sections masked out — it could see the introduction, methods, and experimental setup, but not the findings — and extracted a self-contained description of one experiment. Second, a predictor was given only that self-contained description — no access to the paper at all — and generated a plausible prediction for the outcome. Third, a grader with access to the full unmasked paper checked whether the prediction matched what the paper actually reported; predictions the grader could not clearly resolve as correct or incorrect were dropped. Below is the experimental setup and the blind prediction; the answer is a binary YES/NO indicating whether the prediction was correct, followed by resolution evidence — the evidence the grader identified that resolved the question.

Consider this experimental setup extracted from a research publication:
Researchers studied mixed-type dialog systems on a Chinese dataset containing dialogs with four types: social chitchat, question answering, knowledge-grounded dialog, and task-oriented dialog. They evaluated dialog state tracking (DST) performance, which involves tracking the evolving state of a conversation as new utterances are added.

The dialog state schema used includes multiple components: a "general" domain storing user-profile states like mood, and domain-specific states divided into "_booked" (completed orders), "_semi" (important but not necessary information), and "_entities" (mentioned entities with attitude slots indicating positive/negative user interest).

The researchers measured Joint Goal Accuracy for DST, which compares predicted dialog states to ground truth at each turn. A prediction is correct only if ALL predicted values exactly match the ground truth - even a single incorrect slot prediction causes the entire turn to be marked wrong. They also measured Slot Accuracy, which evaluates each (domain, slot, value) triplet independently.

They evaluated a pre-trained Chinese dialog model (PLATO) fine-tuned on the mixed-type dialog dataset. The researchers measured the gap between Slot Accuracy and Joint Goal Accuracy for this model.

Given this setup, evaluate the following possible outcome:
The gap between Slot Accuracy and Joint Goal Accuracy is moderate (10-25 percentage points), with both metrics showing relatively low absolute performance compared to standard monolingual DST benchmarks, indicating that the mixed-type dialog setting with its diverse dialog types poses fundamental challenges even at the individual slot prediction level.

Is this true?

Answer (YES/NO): NO